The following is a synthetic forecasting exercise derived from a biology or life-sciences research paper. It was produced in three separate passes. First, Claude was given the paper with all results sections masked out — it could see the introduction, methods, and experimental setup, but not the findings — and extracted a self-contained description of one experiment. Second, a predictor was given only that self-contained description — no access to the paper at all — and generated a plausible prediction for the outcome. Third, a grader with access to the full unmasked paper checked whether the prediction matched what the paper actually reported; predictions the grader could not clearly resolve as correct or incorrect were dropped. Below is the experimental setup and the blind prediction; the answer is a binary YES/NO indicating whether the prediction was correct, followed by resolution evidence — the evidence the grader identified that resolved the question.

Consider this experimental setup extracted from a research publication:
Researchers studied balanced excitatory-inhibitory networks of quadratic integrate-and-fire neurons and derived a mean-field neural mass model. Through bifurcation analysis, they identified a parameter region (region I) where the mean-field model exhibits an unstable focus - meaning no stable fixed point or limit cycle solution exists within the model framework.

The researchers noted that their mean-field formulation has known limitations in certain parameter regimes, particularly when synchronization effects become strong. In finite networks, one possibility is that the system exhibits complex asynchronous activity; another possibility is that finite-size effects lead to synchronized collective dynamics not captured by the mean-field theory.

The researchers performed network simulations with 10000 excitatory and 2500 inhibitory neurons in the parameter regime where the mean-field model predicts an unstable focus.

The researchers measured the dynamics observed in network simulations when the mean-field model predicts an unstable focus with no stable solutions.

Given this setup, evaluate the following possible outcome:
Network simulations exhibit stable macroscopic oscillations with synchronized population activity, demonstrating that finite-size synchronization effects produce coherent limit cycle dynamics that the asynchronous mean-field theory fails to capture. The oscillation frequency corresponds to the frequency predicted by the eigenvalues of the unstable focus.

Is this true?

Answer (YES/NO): NO